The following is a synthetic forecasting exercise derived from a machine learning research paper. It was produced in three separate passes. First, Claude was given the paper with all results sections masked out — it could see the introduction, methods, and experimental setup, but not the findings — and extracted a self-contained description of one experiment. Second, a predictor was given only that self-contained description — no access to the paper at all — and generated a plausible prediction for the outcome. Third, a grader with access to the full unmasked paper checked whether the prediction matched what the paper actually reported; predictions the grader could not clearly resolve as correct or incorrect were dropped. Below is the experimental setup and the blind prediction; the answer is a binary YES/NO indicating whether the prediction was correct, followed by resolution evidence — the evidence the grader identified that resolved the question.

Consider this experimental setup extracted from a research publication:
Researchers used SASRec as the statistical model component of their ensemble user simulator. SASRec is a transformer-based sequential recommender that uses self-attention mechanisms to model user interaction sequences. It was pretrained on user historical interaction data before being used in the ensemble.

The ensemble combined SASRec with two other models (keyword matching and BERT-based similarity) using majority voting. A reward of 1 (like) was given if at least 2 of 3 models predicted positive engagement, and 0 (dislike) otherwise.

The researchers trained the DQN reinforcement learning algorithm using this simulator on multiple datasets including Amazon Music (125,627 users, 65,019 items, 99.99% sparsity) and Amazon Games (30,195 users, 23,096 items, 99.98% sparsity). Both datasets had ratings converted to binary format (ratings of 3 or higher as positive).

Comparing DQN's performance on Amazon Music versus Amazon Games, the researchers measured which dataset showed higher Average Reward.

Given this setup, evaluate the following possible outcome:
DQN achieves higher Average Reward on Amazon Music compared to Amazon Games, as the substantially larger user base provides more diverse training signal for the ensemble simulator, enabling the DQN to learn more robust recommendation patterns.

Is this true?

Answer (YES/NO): NO